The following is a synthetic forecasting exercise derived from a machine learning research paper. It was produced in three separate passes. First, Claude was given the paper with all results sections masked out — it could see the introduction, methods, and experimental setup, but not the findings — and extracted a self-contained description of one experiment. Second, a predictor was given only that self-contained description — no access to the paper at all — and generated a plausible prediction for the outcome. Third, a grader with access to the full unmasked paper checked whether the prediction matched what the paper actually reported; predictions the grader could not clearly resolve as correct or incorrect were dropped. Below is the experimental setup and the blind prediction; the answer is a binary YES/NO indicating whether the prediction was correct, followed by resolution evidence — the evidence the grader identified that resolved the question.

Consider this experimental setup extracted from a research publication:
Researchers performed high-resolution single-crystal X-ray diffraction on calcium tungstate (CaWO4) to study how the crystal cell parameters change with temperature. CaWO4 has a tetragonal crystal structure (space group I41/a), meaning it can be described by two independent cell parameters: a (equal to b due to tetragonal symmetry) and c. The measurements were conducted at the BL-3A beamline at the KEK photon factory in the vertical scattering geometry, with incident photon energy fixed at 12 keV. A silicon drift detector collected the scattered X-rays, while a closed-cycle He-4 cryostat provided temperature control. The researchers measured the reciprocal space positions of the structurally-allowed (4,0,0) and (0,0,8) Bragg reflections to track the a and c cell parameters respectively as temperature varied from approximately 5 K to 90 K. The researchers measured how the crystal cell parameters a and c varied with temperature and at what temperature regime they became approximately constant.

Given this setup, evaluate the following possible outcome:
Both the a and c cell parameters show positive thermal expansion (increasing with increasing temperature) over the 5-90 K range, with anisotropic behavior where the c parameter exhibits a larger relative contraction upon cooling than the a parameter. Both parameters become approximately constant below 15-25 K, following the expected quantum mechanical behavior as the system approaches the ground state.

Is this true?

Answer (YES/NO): NO